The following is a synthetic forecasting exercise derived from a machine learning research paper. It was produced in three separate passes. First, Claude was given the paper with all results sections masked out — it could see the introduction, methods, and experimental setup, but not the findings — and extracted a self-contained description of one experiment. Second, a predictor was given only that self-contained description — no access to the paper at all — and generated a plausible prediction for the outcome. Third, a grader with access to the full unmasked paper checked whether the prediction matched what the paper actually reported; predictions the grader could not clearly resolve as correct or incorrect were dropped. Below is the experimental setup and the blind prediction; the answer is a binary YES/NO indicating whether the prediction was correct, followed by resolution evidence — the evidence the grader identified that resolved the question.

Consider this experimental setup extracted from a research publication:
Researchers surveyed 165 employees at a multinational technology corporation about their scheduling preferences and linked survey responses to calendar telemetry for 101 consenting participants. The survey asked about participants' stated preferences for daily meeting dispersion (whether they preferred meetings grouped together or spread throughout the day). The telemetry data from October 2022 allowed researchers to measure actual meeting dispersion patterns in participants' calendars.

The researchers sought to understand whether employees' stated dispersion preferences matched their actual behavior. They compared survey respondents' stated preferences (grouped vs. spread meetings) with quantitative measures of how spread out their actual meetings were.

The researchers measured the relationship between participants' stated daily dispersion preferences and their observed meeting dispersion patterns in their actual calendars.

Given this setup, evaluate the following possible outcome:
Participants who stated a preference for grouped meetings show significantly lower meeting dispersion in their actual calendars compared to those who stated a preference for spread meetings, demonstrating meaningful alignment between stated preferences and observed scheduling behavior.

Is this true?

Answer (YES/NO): NO